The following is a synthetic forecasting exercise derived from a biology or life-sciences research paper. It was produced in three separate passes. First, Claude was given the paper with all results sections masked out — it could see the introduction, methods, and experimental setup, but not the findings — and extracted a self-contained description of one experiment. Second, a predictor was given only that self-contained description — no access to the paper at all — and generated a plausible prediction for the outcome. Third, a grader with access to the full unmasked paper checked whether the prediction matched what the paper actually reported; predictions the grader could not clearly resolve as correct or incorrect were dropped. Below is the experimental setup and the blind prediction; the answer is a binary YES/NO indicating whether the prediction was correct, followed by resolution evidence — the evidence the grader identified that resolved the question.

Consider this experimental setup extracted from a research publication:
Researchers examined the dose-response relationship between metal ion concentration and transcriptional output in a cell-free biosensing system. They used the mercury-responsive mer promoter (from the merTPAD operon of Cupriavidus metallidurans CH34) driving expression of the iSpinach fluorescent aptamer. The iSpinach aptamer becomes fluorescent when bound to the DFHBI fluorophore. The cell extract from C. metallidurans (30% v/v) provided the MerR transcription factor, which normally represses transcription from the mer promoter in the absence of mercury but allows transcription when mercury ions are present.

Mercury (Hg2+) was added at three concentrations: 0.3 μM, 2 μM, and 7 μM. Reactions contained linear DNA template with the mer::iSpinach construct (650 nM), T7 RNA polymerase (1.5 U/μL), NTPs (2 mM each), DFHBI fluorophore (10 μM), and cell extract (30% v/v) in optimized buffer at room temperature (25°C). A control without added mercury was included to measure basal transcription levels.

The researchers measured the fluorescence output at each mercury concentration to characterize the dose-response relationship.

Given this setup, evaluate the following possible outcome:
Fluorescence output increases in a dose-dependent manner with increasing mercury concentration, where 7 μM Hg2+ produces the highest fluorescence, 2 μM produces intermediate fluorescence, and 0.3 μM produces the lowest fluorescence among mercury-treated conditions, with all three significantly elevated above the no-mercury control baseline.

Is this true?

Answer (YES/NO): NO